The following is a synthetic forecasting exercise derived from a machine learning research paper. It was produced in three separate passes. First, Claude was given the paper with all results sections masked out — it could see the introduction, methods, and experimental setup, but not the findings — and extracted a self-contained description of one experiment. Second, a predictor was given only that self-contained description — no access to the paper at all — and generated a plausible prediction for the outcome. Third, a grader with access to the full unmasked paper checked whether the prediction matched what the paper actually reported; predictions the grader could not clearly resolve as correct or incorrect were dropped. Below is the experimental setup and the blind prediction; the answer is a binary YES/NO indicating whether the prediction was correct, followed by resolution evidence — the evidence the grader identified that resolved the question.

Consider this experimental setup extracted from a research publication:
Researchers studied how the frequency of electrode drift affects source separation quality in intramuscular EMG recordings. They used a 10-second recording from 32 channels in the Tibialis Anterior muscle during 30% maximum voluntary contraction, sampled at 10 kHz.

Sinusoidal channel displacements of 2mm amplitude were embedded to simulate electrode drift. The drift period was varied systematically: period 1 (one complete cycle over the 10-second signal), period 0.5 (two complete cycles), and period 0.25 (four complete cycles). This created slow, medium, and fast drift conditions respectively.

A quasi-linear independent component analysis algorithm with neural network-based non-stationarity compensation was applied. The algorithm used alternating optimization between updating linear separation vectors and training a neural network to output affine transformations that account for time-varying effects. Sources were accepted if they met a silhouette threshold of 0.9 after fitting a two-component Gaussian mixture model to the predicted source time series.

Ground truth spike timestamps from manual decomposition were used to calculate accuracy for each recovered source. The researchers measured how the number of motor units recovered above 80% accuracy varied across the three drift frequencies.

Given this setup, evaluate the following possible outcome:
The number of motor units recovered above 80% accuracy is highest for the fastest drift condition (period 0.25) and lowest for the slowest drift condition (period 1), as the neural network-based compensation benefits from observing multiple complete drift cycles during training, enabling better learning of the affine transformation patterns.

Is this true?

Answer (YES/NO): NO